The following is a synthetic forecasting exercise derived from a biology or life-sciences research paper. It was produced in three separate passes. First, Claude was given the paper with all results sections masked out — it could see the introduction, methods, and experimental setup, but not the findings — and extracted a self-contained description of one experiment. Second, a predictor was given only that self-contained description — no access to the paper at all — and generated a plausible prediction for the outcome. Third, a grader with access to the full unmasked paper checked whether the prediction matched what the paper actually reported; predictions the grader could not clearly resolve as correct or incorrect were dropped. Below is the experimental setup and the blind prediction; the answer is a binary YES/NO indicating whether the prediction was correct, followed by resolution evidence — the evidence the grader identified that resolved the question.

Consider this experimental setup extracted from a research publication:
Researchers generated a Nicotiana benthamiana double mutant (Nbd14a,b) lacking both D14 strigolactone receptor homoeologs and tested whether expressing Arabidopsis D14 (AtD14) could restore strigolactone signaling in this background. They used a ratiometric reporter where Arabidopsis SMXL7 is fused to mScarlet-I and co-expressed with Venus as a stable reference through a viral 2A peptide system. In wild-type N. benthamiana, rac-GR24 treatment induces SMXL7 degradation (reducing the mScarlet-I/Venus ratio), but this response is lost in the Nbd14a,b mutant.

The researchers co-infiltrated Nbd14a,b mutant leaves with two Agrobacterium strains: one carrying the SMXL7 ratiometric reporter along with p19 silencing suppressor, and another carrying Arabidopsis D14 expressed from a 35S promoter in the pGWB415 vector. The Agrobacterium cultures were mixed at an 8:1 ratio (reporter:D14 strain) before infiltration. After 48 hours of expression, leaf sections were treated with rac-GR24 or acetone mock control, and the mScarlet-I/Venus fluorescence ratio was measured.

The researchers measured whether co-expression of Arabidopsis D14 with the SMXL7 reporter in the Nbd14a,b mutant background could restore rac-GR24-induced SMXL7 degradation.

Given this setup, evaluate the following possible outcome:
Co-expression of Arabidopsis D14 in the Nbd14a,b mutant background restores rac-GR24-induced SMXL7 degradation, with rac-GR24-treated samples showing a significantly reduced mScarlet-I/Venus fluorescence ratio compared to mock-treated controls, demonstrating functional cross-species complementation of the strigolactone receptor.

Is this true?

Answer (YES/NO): YES